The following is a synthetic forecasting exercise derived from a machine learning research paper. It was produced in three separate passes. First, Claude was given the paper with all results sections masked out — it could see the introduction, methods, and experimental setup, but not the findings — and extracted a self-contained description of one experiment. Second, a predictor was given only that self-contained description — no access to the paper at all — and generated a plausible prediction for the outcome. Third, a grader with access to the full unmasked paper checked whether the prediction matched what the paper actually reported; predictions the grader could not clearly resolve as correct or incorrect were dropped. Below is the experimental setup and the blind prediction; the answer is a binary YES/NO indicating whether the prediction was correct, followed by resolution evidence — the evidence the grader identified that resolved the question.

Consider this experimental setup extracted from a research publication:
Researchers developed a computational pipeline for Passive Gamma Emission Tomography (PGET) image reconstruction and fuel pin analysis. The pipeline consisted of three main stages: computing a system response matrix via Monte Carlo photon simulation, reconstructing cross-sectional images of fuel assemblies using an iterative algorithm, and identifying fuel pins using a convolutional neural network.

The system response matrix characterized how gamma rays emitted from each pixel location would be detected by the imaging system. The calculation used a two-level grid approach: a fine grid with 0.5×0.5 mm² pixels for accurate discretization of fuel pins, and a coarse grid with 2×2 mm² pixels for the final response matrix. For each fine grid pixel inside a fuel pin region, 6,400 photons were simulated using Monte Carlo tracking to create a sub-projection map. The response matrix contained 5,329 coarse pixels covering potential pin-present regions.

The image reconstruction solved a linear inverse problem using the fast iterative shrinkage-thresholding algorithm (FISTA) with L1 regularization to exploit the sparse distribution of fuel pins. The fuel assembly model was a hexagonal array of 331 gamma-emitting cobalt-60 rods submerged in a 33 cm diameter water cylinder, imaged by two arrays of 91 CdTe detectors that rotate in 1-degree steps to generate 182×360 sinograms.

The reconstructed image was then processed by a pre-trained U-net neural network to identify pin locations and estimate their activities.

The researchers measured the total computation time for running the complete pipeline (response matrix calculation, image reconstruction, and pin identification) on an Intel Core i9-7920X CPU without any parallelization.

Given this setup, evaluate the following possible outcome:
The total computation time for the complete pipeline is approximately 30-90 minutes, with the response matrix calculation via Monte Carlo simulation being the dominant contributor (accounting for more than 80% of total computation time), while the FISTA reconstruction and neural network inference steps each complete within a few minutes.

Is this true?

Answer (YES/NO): NO